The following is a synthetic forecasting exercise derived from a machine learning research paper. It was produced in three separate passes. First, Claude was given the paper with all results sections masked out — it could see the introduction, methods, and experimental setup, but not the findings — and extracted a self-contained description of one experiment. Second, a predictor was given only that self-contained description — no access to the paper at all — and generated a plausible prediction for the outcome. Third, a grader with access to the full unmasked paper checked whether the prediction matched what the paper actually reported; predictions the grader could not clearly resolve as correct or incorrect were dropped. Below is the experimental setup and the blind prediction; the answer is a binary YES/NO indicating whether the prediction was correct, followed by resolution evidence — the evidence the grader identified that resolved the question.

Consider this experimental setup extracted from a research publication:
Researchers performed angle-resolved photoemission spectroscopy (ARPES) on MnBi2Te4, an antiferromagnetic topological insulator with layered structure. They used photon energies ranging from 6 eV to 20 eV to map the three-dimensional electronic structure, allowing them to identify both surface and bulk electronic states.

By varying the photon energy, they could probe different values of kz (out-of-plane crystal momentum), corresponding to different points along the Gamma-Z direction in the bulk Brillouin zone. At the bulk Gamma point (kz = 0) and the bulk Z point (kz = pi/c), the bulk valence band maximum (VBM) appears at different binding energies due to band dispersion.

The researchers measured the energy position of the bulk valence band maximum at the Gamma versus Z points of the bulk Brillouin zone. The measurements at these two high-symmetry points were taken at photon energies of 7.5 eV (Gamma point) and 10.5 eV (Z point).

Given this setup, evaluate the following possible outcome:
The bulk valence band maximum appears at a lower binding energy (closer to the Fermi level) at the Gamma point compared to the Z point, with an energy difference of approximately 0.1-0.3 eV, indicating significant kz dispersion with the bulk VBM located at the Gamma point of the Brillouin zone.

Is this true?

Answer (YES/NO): NO